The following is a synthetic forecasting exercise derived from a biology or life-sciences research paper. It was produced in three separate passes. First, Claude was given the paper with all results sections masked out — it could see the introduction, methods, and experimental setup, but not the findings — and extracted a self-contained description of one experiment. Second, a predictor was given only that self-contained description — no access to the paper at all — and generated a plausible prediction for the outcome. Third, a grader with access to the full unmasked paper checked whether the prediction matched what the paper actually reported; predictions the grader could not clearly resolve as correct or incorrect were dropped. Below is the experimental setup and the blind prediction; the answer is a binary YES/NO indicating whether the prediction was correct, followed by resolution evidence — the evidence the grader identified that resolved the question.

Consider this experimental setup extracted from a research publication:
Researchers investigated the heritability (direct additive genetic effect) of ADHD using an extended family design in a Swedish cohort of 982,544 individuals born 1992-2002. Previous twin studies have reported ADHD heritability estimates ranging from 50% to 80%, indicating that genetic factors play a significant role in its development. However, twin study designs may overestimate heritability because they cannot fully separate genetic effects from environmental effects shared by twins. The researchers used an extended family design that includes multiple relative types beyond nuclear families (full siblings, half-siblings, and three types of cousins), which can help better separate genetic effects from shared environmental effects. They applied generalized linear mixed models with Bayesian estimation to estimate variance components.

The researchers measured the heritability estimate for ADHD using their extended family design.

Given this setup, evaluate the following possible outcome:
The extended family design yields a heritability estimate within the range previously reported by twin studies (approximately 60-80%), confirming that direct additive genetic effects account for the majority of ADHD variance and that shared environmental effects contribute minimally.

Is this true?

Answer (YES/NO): YES